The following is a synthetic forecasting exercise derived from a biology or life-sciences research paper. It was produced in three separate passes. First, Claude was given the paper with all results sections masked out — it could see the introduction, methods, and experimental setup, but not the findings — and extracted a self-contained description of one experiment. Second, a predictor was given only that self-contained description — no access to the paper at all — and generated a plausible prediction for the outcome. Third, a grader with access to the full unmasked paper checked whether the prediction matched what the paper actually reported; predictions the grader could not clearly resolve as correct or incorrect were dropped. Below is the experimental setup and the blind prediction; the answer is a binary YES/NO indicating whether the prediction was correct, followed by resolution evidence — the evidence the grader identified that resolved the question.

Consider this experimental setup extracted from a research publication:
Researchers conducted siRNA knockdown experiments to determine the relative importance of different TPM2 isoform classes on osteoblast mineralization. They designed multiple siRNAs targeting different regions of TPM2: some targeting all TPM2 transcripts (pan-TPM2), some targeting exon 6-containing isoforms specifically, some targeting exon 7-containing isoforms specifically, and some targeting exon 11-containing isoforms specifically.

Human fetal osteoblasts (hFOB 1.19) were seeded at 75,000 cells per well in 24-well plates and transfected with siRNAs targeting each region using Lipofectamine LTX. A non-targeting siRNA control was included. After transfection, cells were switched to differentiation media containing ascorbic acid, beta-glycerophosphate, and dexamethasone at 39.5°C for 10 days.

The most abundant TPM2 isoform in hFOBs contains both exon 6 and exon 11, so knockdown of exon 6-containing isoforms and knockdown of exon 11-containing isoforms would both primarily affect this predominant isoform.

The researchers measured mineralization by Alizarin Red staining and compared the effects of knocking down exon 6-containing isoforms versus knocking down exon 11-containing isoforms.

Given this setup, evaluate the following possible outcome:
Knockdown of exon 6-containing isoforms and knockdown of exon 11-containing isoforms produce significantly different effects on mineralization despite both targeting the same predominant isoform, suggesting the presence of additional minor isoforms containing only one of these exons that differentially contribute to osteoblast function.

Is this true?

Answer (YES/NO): YES